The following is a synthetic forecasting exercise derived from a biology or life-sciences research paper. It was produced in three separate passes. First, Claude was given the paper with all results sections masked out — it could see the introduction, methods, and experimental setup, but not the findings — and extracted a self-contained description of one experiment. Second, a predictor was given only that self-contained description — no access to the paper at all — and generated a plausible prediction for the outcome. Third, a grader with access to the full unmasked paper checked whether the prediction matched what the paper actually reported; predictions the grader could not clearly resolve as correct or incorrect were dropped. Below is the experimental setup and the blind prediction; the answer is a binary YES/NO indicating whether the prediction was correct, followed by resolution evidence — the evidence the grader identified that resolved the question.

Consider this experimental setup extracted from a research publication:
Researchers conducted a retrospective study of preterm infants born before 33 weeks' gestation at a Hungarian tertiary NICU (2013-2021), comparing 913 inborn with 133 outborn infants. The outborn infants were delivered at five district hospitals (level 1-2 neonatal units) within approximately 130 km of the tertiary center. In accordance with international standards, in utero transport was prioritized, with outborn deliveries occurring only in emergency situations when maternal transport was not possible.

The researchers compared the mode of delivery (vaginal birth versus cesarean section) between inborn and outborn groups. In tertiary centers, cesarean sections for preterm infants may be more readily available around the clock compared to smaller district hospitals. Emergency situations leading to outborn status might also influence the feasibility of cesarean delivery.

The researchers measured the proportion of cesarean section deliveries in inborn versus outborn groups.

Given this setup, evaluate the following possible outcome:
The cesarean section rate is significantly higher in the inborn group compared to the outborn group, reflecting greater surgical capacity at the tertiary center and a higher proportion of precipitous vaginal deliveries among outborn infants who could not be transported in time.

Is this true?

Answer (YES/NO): YES